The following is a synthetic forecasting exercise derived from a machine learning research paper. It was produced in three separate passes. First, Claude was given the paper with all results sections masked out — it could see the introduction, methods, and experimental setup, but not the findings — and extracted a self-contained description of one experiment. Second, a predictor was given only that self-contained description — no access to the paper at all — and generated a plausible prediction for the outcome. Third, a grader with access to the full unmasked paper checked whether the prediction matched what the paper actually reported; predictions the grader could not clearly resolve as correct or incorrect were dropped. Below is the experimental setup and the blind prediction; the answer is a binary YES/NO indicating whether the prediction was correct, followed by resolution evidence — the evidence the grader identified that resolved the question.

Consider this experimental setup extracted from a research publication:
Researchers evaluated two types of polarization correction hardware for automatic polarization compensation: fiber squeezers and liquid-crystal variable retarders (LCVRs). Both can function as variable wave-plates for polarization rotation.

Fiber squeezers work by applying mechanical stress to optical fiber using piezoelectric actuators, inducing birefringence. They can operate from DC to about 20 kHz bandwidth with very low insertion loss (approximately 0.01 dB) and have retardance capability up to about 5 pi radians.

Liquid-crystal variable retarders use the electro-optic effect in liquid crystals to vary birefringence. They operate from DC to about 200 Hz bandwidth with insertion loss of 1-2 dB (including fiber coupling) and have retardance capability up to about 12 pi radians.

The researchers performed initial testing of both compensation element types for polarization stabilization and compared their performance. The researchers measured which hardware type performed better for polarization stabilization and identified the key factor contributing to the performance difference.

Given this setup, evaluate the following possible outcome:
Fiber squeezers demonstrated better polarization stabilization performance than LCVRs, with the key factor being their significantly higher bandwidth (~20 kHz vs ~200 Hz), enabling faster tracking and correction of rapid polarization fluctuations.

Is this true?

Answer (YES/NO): NO